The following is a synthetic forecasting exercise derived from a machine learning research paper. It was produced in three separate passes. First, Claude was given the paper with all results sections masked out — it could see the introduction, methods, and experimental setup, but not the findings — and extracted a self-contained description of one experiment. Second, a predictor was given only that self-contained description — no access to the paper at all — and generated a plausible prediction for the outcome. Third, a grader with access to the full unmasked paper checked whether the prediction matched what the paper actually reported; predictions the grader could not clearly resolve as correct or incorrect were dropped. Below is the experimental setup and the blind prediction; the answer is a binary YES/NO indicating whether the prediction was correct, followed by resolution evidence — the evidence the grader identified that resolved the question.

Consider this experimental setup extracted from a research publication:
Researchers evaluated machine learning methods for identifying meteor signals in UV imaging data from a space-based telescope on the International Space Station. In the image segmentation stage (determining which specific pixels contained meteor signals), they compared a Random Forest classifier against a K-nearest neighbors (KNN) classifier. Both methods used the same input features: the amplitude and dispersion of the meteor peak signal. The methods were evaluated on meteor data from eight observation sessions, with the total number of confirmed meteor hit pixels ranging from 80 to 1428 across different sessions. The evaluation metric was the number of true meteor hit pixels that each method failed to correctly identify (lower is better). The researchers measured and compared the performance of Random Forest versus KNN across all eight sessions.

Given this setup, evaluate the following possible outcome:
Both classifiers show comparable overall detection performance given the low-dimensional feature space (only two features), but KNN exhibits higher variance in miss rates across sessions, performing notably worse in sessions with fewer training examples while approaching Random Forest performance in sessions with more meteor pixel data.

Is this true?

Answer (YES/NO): NO